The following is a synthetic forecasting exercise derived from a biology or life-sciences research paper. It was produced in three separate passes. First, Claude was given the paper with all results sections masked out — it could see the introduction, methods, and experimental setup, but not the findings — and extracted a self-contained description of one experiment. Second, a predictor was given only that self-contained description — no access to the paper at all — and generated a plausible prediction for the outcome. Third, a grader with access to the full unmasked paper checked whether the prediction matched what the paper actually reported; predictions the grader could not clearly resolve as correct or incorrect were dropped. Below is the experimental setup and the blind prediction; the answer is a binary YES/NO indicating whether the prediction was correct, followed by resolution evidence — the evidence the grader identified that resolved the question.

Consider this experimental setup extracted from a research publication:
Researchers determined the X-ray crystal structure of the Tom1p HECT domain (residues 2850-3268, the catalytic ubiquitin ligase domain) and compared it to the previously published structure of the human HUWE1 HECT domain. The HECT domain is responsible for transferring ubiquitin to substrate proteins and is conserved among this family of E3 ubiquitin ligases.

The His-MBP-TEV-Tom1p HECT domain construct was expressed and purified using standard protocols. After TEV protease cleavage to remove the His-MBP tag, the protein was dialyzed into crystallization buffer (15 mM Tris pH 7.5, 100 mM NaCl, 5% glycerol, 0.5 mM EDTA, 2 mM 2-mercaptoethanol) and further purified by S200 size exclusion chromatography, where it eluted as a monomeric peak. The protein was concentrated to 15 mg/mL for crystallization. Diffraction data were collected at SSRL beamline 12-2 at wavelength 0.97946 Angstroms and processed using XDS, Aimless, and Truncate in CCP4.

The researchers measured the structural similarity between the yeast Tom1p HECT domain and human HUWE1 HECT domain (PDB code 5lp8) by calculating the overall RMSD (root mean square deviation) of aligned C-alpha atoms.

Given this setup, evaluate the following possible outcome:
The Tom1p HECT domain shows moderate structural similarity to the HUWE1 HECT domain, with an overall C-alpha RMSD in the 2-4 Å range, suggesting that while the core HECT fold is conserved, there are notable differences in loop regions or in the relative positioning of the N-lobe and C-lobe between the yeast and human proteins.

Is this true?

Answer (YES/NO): NO